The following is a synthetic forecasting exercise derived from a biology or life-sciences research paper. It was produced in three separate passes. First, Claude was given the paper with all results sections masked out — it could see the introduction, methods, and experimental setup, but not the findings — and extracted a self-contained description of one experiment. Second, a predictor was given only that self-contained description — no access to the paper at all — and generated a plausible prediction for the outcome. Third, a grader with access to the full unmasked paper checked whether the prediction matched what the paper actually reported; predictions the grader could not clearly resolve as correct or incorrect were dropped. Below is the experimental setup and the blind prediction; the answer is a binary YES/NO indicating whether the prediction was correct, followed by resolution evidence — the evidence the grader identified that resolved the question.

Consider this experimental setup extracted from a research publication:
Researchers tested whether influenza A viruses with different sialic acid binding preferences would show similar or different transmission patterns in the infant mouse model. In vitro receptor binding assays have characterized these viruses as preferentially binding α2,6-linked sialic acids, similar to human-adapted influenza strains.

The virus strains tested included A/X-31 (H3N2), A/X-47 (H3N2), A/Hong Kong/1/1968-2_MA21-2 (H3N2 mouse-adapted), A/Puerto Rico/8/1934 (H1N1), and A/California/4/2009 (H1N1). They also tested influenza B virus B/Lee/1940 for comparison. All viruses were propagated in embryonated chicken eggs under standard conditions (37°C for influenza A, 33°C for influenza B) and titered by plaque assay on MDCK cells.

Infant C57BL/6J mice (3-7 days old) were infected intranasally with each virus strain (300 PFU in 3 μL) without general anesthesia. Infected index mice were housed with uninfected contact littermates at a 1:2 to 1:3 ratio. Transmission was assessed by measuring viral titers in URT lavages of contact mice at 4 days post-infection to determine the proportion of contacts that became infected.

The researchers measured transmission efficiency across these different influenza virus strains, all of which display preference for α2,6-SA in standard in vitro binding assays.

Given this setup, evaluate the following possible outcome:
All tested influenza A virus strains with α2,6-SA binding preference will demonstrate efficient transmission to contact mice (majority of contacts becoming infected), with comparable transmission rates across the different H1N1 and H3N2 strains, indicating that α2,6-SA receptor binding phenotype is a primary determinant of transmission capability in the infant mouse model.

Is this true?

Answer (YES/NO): NO